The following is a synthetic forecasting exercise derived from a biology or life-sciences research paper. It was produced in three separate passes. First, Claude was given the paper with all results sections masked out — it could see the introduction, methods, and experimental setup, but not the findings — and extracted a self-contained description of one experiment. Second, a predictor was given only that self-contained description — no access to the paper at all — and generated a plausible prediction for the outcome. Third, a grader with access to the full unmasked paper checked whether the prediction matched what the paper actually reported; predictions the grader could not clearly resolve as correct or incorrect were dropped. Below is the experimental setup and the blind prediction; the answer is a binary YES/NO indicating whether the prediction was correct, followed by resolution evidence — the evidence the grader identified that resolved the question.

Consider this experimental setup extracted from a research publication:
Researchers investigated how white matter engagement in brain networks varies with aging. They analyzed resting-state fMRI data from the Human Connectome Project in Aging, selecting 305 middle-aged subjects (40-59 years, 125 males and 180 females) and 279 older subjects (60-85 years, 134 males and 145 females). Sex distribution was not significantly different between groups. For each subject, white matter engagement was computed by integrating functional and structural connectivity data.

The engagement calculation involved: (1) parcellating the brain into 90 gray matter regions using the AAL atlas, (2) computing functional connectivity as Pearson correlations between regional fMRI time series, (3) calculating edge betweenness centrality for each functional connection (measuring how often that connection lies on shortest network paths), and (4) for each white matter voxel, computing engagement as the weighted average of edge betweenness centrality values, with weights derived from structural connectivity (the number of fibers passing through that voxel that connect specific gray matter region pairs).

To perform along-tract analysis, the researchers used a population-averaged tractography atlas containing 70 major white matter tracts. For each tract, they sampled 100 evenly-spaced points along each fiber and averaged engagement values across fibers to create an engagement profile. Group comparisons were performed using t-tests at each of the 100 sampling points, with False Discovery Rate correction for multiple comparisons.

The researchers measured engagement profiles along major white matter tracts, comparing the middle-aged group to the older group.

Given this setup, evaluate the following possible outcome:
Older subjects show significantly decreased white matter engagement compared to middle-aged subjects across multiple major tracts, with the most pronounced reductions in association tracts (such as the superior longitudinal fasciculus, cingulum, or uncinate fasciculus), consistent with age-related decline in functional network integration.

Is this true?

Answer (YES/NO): NO